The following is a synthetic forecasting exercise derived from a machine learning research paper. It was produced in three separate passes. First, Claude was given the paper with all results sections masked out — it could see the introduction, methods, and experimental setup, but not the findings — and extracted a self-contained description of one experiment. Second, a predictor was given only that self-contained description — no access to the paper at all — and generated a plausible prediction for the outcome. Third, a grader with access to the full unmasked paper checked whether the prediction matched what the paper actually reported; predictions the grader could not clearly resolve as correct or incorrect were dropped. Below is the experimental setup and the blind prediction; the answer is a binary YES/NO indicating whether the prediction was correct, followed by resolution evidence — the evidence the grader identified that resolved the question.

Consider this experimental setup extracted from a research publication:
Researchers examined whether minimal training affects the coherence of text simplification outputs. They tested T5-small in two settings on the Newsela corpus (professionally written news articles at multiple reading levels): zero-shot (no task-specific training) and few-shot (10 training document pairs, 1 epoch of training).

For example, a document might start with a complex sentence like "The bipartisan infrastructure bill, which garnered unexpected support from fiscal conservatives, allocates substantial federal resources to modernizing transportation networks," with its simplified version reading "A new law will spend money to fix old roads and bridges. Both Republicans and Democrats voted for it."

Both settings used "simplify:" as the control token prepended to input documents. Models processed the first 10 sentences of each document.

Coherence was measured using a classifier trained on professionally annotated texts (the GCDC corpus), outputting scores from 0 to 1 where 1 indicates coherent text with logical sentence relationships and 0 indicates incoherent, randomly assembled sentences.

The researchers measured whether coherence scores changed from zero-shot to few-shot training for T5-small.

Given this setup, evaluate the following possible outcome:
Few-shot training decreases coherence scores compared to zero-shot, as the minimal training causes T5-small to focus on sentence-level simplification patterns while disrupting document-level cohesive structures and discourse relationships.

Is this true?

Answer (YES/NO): YES